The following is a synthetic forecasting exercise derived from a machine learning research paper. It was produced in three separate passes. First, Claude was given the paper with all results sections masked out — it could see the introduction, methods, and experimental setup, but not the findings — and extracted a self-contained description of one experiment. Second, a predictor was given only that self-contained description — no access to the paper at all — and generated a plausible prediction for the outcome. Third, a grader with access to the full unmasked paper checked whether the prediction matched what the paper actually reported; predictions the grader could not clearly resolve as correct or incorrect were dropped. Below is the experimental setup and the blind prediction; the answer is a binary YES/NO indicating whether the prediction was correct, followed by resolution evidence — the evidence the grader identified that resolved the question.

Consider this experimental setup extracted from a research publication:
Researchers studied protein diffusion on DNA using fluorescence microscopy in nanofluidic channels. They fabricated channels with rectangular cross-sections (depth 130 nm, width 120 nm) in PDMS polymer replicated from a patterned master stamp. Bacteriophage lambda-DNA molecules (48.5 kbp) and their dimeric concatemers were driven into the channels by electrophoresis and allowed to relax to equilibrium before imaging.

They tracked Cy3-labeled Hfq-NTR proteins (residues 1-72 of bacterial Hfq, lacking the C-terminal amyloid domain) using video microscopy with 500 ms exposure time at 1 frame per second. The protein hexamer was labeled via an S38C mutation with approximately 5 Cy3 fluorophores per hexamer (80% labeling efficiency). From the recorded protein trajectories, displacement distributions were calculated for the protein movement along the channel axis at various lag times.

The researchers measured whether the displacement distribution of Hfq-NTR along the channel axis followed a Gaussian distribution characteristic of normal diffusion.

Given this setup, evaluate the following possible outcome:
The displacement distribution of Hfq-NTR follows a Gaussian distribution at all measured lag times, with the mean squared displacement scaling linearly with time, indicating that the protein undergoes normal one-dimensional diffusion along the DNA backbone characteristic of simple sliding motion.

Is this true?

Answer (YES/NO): NO